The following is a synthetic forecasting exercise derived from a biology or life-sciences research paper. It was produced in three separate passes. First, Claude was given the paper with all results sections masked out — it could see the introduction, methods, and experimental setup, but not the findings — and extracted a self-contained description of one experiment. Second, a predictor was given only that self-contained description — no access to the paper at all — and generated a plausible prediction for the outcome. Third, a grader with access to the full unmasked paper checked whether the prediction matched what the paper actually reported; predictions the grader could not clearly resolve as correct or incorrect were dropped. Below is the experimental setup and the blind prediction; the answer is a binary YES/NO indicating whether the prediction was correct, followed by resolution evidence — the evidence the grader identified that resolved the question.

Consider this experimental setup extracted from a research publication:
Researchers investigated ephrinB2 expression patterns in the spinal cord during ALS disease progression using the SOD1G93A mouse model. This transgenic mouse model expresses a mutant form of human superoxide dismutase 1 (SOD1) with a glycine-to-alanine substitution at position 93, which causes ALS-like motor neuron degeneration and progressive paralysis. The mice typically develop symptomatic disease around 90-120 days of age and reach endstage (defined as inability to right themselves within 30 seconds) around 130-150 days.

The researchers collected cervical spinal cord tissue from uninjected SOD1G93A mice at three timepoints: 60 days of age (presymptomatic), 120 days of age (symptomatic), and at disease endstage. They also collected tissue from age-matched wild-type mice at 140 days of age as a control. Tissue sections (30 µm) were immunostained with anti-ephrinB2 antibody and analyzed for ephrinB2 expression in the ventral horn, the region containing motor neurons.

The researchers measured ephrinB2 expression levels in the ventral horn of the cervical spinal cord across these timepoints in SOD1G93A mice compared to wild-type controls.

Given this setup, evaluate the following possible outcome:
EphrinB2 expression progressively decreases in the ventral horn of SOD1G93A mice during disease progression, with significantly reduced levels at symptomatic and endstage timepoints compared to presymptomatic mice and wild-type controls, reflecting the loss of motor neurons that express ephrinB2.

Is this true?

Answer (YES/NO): NO